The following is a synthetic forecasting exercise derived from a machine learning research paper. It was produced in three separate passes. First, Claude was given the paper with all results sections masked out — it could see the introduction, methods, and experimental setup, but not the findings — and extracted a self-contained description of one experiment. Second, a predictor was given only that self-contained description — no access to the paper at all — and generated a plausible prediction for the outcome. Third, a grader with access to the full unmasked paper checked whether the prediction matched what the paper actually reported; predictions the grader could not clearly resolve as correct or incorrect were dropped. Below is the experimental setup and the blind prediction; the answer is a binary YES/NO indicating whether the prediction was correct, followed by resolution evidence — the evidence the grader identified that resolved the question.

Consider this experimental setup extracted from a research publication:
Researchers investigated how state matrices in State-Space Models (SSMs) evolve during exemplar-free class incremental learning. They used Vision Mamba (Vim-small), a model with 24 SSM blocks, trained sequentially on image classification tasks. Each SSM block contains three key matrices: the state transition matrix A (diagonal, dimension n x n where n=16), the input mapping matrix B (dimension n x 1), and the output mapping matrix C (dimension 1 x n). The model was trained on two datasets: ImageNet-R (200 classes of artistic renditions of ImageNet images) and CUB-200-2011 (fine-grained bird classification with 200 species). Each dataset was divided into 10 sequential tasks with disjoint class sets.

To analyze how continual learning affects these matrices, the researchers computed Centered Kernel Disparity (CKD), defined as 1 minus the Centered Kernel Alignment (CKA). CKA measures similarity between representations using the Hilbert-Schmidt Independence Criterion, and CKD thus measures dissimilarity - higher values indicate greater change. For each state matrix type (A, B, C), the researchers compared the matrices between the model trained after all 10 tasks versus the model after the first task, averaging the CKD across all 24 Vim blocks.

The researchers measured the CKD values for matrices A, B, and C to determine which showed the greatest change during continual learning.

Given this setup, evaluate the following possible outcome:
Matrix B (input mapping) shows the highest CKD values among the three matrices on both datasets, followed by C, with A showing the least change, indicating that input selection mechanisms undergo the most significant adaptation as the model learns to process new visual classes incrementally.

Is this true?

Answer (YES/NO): NO